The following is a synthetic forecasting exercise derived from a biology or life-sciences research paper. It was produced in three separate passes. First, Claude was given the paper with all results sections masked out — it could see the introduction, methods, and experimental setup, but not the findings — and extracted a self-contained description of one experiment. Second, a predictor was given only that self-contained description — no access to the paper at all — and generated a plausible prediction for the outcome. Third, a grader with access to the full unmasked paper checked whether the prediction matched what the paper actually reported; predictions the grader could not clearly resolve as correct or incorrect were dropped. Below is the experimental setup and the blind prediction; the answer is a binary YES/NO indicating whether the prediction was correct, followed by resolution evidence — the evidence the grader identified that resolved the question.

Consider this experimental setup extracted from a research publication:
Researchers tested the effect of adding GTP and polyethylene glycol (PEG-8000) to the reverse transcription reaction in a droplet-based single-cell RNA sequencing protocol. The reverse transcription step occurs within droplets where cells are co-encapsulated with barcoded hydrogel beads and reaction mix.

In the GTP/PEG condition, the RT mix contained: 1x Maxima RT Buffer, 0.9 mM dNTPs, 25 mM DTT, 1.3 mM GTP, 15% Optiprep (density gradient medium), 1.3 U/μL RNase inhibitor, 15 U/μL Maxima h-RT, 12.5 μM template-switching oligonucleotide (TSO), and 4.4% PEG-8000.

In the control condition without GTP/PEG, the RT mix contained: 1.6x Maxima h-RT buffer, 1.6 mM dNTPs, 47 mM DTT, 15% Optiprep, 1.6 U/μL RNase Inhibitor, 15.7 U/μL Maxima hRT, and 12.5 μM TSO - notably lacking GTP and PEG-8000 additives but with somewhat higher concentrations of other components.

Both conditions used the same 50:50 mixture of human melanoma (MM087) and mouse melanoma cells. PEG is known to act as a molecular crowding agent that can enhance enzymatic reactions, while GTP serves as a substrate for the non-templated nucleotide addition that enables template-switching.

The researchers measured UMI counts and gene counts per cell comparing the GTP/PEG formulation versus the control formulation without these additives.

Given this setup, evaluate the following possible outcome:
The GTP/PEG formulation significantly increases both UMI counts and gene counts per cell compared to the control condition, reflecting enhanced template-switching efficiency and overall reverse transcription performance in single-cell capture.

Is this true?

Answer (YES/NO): YES